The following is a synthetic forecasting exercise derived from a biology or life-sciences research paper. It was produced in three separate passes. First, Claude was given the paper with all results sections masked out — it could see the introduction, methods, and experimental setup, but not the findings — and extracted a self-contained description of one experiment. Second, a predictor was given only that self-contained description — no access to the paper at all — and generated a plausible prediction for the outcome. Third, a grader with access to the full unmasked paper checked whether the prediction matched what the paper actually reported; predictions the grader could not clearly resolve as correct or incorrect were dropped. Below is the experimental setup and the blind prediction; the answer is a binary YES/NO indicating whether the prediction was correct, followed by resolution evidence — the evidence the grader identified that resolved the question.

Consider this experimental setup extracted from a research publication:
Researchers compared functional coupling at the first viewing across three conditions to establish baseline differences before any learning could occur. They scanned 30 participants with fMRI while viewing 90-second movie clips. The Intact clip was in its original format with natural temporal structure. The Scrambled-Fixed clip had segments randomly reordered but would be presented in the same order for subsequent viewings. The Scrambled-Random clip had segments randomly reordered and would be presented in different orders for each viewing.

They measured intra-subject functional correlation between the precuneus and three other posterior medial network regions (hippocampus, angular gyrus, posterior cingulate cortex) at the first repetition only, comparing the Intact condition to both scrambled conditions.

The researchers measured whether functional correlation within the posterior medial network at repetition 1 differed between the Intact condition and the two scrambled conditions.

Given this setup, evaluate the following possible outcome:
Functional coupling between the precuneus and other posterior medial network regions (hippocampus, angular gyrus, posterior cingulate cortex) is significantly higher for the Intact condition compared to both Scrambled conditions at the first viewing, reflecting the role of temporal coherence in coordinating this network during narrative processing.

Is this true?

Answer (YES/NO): NO